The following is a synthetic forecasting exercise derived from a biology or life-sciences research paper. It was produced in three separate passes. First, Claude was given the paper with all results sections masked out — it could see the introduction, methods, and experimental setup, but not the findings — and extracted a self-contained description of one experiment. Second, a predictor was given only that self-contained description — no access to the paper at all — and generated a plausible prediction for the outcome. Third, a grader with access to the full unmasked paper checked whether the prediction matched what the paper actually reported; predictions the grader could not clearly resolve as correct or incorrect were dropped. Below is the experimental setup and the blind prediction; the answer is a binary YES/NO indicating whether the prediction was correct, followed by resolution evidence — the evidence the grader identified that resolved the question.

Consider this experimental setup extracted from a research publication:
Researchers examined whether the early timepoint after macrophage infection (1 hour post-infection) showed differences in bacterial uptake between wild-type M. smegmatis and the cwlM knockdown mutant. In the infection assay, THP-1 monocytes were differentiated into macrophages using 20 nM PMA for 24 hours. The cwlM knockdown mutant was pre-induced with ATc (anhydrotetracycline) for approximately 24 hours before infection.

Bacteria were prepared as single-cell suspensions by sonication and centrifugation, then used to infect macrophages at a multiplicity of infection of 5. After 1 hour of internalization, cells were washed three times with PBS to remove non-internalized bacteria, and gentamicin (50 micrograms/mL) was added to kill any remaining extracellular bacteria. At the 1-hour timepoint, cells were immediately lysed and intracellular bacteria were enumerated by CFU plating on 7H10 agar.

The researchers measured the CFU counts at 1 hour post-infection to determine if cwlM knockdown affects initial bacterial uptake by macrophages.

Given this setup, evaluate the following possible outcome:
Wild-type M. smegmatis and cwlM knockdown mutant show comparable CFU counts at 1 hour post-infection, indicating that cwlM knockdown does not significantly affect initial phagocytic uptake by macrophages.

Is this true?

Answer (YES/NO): NO